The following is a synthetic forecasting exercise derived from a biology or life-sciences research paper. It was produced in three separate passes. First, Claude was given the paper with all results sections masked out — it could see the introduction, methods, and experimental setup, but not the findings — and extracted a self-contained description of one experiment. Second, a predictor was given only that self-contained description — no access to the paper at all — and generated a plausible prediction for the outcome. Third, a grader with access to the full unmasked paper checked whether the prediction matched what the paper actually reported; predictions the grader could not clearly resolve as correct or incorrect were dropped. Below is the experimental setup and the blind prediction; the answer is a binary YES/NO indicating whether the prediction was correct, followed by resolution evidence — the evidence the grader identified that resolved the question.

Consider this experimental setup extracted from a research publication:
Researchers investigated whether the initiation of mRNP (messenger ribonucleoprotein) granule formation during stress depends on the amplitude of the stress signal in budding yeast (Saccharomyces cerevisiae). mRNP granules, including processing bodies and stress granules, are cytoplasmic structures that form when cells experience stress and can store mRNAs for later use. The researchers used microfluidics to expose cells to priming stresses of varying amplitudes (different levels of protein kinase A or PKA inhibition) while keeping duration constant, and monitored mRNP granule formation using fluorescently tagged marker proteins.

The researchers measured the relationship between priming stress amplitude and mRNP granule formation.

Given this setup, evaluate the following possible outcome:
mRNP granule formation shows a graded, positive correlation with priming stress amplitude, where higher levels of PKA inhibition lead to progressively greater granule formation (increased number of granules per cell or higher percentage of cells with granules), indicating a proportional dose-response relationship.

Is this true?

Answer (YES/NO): NO